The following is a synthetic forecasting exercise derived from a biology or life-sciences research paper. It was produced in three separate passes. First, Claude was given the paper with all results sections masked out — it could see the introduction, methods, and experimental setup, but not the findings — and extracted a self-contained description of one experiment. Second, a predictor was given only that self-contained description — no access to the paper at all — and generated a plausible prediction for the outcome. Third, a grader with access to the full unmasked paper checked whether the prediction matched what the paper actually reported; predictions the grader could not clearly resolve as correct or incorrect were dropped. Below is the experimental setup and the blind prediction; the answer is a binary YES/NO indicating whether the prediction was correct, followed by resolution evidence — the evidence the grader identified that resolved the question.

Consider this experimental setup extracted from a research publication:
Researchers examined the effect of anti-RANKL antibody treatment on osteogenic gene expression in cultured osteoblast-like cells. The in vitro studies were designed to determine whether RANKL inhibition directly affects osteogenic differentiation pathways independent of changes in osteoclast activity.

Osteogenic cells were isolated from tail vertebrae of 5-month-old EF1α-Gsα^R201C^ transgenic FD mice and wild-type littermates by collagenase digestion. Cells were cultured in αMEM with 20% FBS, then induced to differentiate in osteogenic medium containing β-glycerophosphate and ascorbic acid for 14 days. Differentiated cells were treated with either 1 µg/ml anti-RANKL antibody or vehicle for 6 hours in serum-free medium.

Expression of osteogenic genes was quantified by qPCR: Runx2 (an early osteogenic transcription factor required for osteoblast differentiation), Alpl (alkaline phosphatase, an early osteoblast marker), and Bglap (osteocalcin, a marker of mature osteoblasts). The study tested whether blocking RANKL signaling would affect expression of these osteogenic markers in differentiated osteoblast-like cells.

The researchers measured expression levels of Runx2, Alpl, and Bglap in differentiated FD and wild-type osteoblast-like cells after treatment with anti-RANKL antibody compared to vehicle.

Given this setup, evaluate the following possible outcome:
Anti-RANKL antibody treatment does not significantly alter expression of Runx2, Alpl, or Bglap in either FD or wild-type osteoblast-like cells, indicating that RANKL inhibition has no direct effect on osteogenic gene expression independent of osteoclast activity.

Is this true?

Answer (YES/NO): YES